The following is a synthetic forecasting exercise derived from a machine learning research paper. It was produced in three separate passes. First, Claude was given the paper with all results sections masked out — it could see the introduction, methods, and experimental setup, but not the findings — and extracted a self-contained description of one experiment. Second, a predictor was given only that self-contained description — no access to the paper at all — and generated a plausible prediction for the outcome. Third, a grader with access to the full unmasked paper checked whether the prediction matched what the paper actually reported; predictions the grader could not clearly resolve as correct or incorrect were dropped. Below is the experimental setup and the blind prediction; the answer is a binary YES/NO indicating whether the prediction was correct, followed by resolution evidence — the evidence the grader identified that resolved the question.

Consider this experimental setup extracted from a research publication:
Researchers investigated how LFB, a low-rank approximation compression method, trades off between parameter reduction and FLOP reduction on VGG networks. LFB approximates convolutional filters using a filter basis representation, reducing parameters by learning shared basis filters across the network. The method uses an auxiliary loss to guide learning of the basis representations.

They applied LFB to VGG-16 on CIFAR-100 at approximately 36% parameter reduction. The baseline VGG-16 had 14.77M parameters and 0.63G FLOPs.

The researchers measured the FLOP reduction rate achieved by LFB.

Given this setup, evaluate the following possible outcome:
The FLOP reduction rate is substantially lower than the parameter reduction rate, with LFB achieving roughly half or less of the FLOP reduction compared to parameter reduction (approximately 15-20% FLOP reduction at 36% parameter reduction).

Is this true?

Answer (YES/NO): NO